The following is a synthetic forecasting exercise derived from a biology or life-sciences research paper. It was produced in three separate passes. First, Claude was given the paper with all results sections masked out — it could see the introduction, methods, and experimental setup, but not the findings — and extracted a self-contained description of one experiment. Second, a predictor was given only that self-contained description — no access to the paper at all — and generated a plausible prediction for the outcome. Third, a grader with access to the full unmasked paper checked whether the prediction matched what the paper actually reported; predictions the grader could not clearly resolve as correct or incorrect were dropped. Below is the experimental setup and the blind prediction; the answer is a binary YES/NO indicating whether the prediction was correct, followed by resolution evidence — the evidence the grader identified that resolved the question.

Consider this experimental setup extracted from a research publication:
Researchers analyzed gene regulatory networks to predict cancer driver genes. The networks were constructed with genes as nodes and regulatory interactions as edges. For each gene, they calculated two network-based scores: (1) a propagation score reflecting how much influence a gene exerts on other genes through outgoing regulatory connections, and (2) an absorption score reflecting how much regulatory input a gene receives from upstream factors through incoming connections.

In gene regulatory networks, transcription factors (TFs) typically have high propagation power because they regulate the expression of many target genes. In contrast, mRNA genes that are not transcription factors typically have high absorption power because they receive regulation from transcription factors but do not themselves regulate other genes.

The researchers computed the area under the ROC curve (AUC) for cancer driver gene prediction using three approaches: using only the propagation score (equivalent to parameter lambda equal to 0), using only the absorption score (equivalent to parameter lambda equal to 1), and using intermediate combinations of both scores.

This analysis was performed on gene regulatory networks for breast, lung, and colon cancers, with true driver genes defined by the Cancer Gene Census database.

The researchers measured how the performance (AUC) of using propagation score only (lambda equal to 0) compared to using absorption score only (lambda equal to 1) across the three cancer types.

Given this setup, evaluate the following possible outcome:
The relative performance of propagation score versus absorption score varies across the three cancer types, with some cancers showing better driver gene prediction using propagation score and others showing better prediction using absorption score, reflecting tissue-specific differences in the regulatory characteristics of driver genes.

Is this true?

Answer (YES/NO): NO